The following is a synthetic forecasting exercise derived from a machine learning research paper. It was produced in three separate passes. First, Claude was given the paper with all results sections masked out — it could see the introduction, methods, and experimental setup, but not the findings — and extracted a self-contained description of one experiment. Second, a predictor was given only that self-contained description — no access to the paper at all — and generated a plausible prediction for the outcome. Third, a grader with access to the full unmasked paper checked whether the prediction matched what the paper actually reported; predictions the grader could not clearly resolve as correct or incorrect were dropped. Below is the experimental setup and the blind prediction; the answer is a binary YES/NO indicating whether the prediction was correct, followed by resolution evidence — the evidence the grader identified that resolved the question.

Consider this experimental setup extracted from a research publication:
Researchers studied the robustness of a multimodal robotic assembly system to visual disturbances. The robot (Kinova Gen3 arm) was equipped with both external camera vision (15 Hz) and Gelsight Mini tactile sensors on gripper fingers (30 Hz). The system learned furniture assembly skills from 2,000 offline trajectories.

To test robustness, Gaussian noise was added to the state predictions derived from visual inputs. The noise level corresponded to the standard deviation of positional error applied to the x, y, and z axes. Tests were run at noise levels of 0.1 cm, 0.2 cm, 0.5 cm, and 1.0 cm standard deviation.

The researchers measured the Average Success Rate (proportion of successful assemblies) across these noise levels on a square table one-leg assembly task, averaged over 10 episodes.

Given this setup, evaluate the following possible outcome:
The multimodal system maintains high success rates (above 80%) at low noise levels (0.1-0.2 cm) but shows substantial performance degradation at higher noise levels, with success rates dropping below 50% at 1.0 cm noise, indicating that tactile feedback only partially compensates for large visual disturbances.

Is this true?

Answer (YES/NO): NO